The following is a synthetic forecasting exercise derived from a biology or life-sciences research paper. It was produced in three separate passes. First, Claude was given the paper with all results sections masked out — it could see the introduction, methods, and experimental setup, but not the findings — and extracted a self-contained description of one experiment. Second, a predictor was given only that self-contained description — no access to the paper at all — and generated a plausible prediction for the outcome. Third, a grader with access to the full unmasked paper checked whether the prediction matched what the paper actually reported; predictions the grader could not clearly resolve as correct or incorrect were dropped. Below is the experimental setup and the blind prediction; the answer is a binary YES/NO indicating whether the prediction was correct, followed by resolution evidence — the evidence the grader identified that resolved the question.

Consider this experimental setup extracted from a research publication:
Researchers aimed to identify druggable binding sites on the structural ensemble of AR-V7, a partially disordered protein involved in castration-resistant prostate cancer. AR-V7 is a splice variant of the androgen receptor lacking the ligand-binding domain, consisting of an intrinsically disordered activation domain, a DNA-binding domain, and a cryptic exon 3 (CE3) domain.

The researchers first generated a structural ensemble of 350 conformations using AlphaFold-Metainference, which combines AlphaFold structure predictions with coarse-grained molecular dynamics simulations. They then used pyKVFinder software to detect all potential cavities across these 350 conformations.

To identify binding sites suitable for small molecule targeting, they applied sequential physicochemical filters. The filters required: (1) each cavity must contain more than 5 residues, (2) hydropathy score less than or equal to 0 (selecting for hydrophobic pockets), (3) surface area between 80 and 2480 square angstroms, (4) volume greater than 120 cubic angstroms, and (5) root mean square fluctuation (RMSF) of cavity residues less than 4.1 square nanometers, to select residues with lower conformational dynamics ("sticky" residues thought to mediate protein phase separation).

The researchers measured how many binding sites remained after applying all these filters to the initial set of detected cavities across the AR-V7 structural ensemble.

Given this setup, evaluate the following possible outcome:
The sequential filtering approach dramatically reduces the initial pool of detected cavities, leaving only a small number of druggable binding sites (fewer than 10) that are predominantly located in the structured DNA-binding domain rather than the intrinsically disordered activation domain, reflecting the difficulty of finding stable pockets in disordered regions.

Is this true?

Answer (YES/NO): NO